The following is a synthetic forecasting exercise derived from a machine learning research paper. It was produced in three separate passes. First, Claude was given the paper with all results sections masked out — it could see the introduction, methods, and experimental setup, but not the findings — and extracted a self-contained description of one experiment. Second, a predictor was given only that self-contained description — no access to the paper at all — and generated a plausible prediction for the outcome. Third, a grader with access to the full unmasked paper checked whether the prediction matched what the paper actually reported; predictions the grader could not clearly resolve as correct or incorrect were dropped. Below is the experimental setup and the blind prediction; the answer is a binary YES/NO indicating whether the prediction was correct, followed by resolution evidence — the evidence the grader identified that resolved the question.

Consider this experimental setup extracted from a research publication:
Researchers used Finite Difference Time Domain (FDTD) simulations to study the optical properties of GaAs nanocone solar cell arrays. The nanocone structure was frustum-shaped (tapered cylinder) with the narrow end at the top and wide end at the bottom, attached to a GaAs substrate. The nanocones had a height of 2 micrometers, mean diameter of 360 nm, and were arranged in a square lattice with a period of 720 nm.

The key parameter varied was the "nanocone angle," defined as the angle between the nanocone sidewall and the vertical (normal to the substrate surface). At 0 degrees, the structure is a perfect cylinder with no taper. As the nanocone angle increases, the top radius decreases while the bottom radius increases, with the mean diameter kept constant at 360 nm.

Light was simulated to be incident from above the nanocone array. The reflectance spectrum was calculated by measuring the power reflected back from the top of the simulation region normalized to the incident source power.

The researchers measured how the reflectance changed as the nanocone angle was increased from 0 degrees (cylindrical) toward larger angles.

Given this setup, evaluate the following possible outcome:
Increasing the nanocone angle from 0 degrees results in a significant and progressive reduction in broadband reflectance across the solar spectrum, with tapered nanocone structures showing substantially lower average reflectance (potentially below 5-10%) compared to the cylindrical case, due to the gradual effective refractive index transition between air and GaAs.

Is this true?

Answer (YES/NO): YES